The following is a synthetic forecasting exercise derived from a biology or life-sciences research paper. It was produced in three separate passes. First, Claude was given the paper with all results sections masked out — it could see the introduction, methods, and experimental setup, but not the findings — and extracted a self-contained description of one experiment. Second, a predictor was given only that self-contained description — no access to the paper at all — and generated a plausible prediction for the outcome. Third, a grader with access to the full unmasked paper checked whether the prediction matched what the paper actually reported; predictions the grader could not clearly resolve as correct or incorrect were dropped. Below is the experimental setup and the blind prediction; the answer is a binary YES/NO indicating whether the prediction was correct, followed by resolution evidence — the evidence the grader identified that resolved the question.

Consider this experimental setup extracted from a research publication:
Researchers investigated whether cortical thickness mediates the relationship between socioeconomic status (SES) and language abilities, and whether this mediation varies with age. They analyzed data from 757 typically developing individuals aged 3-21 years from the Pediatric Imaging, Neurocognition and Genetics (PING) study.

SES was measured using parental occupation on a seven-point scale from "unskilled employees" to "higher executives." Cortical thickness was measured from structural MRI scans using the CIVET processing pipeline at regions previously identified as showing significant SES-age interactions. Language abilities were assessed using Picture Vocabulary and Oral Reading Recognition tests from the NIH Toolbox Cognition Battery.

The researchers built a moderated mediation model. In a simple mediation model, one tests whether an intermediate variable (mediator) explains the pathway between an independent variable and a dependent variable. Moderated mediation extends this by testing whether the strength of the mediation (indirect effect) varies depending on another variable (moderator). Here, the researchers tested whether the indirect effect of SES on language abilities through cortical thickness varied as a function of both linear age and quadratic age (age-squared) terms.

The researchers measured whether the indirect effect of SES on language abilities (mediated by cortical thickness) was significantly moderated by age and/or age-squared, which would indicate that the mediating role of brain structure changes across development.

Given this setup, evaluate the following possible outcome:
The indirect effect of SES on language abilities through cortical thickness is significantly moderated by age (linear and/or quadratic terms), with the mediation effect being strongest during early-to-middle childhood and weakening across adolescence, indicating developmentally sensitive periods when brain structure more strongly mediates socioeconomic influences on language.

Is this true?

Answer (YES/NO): NO